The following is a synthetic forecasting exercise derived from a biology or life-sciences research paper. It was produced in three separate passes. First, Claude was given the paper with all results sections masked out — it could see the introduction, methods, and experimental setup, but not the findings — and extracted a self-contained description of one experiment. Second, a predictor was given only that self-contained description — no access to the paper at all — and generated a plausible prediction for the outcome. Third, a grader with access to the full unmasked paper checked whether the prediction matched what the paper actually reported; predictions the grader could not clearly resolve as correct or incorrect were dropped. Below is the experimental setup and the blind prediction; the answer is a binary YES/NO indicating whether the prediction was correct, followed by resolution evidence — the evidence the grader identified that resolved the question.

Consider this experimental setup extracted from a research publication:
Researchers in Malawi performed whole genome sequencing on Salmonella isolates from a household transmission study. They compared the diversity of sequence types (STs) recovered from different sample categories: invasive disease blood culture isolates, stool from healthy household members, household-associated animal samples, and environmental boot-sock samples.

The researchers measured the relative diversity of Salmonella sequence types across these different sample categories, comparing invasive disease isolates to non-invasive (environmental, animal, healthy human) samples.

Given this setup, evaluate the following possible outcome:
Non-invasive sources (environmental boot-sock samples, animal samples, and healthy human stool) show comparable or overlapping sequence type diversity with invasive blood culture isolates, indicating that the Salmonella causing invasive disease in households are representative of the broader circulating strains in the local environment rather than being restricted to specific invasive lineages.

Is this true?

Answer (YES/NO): NO